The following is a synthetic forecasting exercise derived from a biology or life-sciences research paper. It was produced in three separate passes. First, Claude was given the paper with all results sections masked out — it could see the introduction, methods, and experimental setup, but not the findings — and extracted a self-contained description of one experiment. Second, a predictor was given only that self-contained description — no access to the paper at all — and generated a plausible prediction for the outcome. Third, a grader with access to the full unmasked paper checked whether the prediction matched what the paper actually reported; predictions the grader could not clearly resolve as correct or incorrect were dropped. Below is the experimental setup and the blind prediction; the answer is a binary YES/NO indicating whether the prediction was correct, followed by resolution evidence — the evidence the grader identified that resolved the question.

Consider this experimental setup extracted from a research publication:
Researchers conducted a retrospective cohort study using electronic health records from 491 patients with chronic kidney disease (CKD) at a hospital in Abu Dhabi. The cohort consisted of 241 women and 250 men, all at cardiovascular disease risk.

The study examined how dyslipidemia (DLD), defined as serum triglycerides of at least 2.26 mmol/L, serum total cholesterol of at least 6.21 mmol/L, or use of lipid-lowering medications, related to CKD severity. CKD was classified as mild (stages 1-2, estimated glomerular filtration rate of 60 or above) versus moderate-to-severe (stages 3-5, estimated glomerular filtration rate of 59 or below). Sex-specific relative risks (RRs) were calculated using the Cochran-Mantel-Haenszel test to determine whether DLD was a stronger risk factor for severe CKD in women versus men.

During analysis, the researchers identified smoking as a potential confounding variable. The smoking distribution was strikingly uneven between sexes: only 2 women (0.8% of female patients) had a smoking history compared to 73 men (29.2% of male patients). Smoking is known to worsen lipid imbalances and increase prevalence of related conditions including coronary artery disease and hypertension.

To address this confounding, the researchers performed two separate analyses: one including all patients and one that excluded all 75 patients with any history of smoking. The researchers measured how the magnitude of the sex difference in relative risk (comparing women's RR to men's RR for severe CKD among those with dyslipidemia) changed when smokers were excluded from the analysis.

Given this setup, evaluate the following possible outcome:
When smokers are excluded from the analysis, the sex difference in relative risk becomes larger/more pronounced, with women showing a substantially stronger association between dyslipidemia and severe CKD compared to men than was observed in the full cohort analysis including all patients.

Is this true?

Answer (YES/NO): YES